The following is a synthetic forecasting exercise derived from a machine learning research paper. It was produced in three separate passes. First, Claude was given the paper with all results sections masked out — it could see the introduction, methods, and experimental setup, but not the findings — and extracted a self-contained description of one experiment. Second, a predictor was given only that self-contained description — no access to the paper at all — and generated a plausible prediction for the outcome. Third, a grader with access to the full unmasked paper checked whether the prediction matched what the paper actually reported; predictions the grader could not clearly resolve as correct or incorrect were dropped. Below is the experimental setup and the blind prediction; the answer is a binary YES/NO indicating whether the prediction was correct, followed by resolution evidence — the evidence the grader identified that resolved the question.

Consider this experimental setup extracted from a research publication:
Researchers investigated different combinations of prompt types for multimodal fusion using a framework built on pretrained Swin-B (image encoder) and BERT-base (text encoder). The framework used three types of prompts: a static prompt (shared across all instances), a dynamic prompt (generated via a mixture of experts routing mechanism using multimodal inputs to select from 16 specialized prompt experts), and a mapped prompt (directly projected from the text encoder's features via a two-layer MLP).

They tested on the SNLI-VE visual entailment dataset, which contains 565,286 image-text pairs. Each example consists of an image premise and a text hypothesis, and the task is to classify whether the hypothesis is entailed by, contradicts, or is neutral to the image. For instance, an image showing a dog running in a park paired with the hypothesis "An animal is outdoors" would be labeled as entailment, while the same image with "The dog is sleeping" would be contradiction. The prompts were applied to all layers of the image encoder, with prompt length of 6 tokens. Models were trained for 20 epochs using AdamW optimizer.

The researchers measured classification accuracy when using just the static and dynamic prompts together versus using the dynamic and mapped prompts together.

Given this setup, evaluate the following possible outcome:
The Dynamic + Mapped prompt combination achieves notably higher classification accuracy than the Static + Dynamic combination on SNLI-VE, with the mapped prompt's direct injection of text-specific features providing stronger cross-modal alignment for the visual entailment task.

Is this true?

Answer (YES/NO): YES